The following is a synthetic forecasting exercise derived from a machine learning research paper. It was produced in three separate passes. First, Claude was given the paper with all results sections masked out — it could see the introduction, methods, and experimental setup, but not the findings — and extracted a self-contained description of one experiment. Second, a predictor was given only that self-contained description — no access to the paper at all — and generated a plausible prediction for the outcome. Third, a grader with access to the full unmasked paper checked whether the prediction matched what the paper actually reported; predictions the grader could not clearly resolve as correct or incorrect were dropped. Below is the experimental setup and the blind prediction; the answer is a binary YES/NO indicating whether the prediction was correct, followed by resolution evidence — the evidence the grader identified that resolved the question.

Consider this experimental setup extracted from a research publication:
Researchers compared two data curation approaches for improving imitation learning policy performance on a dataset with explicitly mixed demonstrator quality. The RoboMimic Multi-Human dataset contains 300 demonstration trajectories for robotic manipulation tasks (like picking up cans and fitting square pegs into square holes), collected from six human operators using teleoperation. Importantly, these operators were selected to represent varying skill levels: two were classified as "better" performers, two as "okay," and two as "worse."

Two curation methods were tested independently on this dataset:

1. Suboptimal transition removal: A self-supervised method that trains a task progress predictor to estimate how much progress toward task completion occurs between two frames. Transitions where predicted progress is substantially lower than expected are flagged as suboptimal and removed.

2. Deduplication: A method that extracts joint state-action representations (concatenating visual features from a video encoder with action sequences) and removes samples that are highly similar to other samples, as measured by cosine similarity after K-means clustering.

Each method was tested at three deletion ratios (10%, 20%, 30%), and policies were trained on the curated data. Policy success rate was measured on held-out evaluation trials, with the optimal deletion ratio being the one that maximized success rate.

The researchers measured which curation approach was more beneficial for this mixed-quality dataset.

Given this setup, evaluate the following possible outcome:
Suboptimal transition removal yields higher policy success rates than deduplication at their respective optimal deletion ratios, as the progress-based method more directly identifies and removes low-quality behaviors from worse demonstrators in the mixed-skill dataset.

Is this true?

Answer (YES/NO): YES